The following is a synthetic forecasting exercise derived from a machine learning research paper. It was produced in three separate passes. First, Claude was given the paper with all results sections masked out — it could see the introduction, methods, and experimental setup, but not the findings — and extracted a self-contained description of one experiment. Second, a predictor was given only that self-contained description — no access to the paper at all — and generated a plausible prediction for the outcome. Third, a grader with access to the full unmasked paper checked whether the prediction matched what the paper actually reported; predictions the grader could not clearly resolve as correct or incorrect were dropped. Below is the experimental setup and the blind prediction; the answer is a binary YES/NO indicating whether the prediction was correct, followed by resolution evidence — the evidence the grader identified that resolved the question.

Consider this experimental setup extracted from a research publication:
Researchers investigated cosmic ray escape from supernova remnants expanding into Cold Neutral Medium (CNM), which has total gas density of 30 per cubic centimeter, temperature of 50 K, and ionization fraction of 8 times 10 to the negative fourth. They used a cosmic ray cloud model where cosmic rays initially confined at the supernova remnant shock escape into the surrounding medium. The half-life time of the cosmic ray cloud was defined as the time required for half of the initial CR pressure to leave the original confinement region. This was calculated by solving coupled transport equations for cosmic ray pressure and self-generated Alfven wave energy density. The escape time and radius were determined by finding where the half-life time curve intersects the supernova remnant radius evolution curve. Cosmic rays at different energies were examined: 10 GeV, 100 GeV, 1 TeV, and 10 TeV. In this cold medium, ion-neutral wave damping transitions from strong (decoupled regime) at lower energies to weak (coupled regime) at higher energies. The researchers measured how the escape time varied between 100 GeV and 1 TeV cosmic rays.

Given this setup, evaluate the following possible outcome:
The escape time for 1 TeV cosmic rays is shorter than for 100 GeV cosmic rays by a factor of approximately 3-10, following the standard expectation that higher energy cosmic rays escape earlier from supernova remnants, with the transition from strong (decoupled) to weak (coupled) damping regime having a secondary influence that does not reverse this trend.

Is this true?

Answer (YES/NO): NO